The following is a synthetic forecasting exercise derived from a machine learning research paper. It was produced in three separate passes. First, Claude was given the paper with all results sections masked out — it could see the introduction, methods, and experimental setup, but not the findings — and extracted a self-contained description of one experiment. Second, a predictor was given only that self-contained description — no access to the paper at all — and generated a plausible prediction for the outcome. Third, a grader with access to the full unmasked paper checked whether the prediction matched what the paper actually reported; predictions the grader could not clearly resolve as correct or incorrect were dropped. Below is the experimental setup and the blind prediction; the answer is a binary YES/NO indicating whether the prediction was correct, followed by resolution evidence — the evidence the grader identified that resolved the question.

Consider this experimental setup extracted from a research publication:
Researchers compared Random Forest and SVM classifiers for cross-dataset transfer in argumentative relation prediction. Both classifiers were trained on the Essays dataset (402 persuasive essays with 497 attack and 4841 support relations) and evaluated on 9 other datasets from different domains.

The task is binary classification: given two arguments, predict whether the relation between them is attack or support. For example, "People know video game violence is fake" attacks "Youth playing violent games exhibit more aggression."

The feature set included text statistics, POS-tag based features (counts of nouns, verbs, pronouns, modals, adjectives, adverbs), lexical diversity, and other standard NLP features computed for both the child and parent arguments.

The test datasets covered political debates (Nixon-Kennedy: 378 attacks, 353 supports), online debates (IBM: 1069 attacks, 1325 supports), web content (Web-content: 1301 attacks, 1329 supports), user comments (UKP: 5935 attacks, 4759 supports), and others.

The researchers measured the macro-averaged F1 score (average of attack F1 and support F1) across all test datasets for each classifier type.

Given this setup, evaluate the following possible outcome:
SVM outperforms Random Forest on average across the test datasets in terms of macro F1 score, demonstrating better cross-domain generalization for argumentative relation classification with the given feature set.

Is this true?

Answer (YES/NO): YES